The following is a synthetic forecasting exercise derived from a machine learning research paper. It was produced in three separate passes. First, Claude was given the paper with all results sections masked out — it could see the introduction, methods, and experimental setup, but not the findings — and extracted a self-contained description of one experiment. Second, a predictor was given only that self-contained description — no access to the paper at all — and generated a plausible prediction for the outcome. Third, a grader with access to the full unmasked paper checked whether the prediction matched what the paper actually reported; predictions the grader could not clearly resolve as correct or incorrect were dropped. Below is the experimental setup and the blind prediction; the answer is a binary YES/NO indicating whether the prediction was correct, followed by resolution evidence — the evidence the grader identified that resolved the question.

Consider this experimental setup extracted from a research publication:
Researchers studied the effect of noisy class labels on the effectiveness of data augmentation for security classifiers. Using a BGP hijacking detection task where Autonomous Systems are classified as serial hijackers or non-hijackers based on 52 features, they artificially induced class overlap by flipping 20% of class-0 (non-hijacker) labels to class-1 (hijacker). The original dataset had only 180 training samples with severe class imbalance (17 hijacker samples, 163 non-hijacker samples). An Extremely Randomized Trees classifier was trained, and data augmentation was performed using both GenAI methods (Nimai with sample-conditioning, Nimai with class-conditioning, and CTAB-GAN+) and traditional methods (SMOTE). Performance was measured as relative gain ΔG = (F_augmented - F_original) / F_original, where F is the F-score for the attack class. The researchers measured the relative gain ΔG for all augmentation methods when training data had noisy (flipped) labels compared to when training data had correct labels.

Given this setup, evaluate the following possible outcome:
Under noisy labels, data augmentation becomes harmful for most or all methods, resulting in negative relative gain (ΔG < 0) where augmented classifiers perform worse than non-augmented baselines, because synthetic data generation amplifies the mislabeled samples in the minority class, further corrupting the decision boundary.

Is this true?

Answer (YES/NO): YES